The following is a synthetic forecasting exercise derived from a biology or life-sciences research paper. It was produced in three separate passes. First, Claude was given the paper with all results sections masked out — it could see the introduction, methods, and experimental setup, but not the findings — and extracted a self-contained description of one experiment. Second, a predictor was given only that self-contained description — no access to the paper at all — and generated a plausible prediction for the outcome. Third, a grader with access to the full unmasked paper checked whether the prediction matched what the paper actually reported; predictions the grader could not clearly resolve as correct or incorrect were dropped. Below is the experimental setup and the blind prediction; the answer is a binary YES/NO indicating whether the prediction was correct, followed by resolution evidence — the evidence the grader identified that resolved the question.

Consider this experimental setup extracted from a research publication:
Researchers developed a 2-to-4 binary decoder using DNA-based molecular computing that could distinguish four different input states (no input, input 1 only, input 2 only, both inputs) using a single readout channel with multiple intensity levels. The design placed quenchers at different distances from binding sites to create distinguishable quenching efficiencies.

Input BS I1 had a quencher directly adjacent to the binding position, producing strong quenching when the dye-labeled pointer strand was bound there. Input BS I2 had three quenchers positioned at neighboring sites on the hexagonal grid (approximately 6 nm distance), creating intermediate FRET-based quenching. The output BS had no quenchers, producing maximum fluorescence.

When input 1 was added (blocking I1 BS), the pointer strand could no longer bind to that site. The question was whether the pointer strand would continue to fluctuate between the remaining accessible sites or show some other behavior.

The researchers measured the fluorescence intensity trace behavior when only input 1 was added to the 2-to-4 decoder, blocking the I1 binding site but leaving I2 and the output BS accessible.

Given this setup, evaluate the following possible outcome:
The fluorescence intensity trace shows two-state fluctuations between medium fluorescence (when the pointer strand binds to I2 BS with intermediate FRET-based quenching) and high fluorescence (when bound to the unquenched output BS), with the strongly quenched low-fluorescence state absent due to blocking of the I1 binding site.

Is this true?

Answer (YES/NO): YES